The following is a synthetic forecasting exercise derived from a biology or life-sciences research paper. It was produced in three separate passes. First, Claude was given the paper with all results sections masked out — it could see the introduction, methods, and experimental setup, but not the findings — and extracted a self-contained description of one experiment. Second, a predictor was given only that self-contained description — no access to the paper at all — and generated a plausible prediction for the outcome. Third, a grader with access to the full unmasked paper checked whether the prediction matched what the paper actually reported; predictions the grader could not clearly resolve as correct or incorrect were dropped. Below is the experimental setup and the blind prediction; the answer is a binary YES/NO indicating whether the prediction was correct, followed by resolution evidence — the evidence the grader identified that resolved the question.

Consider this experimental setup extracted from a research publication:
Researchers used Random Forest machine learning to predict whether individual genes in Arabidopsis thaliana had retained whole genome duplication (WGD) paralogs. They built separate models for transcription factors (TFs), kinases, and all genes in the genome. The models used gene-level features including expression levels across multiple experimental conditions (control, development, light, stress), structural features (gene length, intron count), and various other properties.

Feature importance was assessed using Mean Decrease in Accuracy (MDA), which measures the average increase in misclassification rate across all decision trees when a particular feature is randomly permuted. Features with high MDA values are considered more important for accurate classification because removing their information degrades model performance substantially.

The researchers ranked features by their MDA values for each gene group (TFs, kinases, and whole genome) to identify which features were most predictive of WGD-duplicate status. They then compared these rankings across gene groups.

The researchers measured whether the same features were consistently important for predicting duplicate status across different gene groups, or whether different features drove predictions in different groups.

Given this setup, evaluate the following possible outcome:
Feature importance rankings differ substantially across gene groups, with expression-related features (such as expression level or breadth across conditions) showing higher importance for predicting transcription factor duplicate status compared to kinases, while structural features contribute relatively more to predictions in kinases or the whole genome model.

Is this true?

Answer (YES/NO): NO